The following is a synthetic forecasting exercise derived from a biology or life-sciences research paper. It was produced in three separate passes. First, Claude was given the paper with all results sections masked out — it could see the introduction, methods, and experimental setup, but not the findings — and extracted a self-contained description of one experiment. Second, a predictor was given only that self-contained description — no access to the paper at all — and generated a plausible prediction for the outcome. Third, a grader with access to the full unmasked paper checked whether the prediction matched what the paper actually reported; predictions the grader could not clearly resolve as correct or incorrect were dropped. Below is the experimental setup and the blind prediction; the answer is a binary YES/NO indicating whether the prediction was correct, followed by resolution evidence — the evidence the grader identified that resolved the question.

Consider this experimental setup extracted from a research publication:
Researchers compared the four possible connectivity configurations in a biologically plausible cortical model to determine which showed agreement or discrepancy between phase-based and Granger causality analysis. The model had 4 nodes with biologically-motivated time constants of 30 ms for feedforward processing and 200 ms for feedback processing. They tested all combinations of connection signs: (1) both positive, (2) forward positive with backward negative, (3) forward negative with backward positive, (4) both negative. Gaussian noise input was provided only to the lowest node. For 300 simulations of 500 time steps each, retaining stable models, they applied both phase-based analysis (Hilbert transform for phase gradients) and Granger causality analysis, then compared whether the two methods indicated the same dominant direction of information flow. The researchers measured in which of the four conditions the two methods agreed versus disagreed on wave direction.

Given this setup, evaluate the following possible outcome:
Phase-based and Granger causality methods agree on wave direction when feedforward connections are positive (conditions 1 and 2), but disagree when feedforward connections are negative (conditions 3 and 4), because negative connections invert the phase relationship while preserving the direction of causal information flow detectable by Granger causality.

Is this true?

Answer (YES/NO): NO